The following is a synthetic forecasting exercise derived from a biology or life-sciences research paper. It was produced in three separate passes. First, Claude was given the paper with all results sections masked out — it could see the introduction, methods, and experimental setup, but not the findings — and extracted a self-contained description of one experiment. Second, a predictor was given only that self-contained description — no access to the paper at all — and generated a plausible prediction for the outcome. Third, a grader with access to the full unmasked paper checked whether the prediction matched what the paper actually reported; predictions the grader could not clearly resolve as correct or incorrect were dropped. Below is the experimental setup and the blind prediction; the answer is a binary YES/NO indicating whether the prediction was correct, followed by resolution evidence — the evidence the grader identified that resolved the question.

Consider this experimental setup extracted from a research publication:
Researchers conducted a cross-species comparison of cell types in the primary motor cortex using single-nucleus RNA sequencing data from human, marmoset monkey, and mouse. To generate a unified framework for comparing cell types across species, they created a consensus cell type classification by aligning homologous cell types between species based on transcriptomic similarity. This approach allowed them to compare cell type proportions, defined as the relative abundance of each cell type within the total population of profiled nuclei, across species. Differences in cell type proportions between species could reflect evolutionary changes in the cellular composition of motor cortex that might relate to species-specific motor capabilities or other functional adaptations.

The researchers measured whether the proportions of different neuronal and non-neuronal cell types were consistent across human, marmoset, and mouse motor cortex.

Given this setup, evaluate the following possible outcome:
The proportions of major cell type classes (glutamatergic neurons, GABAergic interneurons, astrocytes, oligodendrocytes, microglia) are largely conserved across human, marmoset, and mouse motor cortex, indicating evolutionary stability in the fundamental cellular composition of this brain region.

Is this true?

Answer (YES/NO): NO